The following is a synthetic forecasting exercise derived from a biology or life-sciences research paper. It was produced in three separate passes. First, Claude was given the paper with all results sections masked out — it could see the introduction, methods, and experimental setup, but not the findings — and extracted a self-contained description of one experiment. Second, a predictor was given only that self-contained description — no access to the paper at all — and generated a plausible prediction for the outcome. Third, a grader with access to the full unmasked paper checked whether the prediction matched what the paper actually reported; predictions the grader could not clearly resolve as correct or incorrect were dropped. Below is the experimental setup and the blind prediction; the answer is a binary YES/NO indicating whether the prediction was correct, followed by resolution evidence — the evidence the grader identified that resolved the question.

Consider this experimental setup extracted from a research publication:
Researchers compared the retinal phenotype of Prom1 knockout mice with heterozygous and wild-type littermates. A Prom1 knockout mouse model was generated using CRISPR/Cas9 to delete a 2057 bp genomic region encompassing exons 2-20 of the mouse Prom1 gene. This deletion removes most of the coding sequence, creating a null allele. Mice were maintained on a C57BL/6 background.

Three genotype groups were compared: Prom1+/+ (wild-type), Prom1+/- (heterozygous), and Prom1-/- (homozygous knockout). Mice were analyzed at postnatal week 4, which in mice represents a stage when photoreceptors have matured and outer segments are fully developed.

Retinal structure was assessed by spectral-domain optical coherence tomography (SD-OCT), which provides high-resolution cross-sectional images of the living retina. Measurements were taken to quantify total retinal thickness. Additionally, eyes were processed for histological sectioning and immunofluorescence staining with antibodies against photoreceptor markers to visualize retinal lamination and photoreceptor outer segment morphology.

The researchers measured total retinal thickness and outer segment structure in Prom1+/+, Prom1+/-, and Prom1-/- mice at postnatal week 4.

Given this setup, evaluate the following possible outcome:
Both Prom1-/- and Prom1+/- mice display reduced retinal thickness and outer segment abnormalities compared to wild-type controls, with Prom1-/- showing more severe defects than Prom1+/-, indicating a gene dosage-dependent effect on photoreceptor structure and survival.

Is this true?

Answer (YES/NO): NO